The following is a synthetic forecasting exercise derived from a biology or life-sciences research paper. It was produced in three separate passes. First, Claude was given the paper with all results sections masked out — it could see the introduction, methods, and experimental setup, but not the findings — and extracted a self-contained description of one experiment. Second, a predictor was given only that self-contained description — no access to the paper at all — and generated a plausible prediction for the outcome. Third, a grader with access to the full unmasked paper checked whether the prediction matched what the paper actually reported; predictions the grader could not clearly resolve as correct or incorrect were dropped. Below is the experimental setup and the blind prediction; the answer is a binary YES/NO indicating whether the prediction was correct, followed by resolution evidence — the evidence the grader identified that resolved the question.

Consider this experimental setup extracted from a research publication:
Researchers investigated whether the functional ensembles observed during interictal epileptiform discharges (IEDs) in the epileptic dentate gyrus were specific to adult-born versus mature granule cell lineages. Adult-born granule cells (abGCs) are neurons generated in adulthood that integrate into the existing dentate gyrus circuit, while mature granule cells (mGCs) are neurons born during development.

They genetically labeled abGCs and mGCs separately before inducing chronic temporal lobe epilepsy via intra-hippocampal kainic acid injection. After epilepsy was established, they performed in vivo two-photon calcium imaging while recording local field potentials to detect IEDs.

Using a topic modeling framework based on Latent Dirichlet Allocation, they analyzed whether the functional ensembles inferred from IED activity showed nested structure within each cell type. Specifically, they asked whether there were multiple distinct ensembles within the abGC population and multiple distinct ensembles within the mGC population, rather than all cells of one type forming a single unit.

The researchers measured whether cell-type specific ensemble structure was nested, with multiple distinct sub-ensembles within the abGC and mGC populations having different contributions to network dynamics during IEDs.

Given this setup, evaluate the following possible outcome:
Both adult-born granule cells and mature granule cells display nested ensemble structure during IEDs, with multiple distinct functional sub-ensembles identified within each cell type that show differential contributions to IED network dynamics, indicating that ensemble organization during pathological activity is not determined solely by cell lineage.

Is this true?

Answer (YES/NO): NO